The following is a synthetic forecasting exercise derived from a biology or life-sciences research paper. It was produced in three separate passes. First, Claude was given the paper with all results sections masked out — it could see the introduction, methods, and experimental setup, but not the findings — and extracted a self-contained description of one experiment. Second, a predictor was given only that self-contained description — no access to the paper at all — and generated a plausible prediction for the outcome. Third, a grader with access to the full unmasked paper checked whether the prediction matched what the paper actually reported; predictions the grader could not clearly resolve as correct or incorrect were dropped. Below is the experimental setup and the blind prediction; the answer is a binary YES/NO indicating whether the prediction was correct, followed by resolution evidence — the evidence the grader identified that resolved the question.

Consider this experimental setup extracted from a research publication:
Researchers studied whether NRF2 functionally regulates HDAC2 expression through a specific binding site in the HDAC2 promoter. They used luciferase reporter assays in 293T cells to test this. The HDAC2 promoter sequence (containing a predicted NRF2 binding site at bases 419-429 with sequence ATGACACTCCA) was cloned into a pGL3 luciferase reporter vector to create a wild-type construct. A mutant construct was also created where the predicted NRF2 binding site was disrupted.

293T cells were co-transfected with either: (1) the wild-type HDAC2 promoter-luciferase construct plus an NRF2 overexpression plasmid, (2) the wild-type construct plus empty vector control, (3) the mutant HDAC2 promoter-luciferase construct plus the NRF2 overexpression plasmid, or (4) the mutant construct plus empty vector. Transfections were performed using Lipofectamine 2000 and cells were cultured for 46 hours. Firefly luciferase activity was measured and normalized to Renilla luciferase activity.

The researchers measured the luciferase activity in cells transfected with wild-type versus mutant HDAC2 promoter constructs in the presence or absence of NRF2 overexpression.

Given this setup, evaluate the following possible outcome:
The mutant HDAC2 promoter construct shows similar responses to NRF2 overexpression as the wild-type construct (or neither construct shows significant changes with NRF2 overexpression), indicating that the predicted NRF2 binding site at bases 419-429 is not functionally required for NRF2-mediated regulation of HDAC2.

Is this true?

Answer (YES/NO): NO